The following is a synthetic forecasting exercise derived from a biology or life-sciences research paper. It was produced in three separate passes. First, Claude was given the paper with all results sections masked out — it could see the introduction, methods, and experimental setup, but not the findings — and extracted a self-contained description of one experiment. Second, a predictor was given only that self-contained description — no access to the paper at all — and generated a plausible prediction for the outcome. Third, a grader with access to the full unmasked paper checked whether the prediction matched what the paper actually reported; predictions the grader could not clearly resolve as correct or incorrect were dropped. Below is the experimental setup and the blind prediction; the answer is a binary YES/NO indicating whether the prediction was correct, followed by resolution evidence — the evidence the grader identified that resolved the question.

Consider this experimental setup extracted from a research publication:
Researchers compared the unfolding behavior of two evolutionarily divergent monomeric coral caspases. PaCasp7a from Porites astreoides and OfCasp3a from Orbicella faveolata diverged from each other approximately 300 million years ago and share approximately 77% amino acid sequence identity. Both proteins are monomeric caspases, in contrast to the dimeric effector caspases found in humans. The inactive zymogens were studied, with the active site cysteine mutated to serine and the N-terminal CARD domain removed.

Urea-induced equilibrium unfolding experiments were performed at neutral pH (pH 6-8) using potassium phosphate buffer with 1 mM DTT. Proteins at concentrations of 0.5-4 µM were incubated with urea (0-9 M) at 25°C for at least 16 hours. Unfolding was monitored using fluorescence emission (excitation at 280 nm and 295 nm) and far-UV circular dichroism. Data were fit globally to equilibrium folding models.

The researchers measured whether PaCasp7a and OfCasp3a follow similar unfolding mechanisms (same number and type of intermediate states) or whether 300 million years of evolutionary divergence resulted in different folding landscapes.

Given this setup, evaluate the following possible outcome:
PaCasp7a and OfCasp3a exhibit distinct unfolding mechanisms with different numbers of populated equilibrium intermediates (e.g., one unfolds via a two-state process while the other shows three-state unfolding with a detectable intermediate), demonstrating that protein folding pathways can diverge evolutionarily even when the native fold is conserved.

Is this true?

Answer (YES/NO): NO